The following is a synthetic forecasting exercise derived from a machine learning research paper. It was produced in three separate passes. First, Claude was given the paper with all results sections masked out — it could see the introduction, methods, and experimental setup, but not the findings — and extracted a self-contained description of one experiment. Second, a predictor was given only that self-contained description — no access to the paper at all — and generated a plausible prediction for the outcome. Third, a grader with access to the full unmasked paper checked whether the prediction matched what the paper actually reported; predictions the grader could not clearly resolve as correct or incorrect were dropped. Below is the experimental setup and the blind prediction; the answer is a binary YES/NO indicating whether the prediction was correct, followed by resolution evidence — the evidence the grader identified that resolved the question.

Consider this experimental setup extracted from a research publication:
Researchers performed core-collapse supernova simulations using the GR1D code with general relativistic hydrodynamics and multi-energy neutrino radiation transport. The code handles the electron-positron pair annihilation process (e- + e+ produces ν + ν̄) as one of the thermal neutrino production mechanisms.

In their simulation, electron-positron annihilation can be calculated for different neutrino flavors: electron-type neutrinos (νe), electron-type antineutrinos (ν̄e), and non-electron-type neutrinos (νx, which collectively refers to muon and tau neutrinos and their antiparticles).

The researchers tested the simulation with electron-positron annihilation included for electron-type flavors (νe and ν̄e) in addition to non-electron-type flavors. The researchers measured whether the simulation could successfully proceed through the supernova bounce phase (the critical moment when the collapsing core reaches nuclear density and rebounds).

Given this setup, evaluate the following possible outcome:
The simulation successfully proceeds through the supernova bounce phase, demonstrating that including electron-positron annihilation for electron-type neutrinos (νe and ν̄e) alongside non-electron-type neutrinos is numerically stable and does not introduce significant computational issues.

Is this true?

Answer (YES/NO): NO